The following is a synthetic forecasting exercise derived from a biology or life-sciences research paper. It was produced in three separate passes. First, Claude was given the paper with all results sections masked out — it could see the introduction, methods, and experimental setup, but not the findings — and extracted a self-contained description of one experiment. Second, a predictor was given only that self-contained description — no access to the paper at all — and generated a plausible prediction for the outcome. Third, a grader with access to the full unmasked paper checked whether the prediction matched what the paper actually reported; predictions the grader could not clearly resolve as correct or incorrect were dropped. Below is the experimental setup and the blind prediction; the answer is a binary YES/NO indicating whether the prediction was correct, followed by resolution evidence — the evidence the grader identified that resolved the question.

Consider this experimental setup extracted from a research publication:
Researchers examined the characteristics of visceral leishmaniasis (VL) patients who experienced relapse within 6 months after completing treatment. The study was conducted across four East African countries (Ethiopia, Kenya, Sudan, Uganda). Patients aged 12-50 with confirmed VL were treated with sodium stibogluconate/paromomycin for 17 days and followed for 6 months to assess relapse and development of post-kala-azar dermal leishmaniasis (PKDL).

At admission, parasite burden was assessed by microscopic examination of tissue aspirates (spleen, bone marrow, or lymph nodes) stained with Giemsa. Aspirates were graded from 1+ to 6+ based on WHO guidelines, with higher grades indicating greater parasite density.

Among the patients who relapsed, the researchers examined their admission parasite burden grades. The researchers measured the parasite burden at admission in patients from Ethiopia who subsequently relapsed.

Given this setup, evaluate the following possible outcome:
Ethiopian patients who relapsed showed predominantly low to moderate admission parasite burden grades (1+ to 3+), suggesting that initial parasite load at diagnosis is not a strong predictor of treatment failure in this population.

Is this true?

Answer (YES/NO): NO